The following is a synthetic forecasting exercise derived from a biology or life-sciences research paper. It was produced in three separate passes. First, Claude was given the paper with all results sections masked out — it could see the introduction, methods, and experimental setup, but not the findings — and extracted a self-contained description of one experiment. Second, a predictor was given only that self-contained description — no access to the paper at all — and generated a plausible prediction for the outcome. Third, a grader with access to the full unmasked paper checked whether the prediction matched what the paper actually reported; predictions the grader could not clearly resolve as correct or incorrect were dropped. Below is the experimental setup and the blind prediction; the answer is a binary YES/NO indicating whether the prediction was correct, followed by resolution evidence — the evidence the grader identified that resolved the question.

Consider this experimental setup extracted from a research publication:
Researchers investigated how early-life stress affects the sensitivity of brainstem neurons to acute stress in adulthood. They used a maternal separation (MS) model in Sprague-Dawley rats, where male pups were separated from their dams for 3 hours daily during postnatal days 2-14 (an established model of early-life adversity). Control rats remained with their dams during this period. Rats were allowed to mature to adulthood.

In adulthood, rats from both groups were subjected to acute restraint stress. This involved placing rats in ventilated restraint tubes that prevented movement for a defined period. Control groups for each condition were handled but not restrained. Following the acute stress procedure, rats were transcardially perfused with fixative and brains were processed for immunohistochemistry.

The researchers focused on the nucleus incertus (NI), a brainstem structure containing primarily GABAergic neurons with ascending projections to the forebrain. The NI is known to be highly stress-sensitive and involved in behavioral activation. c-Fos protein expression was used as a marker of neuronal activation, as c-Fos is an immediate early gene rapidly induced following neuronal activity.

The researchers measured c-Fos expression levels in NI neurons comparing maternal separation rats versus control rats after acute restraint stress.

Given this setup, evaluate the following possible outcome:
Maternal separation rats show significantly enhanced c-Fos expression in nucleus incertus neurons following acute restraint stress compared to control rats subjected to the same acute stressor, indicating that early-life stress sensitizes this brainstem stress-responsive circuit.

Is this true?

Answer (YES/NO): NO